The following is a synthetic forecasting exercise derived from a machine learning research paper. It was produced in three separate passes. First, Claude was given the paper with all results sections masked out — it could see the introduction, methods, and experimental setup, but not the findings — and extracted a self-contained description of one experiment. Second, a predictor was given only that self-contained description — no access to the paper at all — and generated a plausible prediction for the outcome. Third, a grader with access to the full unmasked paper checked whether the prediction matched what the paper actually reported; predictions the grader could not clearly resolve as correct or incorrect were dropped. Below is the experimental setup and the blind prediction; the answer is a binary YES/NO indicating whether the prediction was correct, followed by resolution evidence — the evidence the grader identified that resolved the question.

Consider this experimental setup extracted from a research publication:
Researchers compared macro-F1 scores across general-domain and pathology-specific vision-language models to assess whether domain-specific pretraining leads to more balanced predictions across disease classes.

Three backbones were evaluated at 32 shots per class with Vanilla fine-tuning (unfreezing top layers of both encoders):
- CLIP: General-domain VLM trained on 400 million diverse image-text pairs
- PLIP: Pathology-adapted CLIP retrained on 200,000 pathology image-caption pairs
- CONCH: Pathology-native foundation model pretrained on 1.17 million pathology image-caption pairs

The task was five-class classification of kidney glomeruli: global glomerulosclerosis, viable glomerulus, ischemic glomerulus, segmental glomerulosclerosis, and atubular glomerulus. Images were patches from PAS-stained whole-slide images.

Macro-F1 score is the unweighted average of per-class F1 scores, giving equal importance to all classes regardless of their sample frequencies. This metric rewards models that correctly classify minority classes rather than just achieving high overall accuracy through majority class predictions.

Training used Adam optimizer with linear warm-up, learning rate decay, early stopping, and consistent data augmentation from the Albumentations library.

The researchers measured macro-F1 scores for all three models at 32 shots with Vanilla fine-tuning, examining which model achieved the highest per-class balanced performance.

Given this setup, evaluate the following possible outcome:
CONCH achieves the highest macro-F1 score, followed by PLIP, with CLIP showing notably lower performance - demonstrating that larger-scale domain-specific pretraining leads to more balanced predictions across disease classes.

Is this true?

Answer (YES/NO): NO